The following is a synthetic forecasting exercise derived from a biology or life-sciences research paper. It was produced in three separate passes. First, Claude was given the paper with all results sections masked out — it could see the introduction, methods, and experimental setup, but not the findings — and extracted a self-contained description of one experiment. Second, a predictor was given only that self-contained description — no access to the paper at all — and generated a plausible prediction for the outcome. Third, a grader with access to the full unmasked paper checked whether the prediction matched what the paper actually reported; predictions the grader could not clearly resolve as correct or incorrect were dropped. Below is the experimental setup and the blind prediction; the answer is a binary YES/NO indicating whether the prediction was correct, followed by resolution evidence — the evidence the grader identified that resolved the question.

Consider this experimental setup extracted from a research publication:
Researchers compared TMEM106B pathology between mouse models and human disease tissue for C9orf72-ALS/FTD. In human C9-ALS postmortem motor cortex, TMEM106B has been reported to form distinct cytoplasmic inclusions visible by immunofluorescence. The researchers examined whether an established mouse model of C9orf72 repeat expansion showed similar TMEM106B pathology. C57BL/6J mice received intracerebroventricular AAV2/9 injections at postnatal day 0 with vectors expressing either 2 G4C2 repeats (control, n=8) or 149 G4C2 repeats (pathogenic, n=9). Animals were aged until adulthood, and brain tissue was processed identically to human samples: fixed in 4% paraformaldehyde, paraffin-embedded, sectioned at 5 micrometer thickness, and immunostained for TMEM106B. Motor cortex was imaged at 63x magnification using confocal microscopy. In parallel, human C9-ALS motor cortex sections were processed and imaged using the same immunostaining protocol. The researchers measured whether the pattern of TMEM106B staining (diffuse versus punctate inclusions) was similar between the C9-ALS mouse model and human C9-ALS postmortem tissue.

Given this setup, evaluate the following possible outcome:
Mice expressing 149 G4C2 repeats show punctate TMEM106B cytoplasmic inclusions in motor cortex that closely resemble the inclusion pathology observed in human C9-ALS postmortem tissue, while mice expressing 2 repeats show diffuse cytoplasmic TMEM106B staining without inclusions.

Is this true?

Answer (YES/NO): NO